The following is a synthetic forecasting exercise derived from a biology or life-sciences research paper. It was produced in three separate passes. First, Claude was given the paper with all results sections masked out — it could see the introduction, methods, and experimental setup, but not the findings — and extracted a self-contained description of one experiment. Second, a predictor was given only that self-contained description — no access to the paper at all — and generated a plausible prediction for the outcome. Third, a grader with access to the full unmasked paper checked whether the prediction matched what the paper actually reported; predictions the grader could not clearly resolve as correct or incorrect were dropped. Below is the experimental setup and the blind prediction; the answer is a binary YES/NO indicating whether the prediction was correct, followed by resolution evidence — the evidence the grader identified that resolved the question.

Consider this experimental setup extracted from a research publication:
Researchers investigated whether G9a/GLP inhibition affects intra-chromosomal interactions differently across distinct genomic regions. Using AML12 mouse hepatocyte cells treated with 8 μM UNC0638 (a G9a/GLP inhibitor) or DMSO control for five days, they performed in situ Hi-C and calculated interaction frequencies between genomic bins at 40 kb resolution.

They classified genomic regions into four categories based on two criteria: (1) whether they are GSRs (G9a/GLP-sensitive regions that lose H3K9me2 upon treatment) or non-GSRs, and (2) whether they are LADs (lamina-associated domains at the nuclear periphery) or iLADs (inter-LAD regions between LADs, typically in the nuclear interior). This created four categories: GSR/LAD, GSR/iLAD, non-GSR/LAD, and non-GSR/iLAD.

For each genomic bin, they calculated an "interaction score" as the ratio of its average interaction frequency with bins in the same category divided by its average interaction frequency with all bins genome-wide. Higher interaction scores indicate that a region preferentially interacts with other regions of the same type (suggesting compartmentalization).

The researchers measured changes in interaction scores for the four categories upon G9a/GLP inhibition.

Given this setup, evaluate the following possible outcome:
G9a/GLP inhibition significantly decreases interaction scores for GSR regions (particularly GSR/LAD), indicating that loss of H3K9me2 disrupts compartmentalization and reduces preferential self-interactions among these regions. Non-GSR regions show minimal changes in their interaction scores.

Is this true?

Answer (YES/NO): NO